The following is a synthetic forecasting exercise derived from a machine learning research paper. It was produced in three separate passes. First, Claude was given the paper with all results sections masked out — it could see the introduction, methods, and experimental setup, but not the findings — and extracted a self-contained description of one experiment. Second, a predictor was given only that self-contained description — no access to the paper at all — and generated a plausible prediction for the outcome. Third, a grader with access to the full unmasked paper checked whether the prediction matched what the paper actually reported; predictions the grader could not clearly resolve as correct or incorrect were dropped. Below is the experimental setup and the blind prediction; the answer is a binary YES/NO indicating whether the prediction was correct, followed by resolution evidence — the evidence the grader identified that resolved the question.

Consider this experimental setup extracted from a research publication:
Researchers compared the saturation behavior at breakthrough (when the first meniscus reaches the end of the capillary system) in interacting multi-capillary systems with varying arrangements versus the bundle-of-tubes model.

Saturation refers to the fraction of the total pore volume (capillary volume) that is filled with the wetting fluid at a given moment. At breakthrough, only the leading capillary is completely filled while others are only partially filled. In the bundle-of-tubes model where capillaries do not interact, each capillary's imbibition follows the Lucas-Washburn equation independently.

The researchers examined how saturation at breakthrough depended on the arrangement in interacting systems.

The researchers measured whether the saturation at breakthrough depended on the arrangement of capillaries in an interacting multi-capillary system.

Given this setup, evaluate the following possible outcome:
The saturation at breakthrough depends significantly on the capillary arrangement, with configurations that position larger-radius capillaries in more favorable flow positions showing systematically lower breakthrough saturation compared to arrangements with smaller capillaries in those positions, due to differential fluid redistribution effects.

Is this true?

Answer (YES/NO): NO